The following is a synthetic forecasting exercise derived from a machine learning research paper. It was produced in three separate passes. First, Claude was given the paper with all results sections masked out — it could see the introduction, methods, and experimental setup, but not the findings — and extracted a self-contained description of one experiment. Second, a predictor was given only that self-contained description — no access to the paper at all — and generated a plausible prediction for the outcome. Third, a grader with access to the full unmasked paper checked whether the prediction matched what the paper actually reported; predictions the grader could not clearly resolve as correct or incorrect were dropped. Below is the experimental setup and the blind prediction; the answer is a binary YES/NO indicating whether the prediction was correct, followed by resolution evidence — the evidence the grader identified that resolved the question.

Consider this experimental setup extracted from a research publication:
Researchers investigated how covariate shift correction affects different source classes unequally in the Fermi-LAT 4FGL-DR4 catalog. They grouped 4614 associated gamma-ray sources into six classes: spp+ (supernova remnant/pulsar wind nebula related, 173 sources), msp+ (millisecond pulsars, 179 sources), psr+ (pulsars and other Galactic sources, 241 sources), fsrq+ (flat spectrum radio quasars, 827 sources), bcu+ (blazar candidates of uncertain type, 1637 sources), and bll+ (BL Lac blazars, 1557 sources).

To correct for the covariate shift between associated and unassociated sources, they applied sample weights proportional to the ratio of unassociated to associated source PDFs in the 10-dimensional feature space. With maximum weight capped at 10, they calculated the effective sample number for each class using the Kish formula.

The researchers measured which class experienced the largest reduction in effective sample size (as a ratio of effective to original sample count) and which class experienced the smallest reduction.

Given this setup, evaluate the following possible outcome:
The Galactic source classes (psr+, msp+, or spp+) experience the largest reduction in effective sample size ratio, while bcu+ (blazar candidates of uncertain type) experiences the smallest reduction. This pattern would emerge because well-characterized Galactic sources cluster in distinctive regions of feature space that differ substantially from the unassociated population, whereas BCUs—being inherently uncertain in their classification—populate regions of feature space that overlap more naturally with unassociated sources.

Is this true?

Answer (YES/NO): NO